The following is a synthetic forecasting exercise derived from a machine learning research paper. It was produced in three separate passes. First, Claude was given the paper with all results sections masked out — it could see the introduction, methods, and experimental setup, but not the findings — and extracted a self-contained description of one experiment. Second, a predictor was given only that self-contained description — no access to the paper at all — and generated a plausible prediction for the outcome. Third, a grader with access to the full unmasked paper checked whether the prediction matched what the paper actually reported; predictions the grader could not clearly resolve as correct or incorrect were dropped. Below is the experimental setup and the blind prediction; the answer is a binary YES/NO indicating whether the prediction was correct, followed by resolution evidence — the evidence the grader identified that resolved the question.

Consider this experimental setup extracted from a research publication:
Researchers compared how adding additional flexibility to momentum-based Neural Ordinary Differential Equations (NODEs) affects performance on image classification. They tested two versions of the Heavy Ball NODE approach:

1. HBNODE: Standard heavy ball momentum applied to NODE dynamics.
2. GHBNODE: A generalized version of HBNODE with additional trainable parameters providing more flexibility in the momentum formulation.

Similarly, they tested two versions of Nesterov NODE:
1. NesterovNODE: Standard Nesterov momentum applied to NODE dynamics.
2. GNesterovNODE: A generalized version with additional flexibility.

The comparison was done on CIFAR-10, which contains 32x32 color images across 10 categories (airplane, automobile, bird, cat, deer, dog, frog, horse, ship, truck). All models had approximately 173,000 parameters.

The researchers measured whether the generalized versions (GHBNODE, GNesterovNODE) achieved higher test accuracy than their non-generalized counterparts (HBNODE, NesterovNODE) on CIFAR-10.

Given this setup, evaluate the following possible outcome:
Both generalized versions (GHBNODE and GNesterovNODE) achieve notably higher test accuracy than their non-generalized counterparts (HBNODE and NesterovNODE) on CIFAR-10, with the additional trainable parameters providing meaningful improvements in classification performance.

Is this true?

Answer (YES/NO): NO